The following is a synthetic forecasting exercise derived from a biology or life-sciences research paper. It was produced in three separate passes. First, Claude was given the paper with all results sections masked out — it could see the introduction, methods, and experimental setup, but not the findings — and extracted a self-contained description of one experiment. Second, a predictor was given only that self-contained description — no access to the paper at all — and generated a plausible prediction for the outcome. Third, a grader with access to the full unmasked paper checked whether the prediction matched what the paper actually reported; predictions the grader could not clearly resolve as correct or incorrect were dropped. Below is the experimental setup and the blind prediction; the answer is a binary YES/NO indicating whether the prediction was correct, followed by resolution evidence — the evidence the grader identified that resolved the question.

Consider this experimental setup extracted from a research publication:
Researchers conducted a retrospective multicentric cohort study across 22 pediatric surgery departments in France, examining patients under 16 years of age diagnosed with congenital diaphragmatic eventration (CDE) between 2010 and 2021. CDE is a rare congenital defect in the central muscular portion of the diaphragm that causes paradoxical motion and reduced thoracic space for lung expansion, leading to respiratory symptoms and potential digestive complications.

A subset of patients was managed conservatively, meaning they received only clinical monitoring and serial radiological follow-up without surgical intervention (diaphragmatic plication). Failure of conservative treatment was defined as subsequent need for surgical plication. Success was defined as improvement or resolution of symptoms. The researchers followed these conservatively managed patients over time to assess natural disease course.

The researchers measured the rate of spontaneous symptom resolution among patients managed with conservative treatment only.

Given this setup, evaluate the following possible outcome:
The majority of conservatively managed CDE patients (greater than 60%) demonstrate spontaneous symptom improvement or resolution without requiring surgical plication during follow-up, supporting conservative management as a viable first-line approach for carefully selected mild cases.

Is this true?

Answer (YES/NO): NO